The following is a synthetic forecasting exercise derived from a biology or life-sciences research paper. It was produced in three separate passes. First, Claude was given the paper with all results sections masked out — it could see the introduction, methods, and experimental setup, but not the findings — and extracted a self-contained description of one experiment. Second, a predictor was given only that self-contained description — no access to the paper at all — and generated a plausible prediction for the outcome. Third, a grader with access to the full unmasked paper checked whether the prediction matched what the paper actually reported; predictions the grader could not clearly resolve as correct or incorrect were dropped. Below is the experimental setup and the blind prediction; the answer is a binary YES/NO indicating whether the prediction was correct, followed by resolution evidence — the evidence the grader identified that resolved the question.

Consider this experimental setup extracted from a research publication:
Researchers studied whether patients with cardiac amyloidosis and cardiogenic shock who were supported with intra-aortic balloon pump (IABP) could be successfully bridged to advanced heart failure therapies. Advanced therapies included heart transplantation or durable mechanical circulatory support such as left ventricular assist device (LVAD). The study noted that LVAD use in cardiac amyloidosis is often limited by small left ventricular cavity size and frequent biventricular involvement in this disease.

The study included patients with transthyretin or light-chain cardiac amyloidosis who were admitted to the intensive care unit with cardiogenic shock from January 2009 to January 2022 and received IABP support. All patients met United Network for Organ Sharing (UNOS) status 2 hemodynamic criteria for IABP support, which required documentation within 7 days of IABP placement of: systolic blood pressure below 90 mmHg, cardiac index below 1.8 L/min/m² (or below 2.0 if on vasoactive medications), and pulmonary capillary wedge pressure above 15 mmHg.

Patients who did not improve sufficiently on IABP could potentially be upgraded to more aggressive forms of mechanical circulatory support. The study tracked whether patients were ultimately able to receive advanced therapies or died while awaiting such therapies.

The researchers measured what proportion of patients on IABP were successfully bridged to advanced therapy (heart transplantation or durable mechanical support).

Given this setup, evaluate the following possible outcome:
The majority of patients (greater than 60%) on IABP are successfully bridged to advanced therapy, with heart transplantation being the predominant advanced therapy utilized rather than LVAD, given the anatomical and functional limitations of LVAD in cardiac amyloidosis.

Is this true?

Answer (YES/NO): YES